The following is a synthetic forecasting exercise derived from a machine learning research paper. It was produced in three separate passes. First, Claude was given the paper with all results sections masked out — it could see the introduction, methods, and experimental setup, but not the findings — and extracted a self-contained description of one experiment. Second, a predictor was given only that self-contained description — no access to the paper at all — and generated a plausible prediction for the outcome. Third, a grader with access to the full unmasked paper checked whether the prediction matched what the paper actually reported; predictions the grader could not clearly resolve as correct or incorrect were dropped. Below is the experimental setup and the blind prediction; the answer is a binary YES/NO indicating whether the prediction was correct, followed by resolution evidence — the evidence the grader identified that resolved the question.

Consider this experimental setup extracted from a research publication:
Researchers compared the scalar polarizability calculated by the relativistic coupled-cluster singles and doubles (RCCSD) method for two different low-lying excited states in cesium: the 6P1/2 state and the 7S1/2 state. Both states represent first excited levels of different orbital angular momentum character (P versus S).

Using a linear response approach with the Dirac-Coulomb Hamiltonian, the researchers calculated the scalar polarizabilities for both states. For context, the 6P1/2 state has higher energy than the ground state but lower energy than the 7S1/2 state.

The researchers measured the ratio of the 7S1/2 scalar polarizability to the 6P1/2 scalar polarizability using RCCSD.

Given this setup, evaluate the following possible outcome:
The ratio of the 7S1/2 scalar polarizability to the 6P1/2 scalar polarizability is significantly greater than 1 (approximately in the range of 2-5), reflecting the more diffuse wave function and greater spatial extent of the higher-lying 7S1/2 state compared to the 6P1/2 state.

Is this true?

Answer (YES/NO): YES